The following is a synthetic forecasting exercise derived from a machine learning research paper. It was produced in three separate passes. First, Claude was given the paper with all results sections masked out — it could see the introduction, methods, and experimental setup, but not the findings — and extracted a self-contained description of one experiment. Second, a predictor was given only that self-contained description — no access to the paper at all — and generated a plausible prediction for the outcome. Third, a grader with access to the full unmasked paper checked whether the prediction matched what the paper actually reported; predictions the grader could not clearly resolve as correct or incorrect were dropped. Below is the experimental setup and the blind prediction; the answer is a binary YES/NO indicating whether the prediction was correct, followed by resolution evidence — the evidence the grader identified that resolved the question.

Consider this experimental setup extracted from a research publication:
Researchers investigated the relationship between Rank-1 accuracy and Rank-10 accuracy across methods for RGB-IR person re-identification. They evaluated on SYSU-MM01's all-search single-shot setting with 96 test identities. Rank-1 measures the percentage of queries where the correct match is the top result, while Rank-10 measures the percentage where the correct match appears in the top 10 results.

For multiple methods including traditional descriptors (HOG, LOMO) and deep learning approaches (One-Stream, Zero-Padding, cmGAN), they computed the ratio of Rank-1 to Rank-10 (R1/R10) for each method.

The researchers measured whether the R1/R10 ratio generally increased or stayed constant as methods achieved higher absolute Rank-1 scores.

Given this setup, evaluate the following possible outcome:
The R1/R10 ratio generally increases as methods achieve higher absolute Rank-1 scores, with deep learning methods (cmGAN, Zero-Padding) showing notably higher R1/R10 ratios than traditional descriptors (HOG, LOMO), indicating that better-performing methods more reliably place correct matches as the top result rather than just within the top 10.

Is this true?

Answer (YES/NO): YES